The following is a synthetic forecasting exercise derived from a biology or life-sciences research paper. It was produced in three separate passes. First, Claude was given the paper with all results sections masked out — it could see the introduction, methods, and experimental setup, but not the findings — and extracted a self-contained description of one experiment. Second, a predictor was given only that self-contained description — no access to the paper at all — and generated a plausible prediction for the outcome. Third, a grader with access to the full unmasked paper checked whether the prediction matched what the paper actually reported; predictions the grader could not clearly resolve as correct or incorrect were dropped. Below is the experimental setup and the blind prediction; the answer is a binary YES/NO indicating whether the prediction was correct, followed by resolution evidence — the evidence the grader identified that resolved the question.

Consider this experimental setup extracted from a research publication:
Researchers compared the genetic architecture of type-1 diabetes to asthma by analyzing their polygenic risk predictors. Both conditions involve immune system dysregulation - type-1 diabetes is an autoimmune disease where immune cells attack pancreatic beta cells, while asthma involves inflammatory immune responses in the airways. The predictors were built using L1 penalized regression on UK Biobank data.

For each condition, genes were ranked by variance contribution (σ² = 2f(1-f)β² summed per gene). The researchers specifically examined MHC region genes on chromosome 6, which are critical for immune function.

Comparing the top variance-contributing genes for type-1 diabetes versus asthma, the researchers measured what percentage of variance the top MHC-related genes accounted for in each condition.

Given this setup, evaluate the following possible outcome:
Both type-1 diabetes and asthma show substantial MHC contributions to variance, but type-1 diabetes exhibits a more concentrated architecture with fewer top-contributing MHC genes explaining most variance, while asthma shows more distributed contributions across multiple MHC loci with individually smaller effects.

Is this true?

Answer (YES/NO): NO